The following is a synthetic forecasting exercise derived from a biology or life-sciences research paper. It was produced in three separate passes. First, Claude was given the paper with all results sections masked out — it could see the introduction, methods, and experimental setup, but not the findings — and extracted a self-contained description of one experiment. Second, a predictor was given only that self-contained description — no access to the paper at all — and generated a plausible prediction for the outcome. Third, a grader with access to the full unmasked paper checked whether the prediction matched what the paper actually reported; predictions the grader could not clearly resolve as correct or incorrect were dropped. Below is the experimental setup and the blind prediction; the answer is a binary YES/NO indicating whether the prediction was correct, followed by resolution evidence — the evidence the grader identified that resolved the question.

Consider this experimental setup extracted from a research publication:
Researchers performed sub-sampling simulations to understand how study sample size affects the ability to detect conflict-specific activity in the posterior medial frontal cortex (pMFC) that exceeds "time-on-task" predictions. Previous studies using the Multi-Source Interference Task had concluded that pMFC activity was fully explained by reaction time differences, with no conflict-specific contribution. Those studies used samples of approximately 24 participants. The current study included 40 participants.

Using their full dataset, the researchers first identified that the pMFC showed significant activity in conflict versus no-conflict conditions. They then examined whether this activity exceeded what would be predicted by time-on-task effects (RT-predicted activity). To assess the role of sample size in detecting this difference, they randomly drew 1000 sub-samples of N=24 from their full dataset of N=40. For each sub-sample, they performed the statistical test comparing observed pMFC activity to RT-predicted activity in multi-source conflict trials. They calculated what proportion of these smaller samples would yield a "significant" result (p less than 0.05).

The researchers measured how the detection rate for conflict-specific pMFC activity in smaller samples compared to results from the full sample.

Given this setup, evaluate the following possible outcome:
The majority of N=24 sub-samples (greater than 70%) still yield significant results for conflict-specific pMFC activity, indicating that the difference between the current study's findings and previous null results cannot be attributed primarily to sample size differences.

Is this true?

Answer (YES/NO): NO